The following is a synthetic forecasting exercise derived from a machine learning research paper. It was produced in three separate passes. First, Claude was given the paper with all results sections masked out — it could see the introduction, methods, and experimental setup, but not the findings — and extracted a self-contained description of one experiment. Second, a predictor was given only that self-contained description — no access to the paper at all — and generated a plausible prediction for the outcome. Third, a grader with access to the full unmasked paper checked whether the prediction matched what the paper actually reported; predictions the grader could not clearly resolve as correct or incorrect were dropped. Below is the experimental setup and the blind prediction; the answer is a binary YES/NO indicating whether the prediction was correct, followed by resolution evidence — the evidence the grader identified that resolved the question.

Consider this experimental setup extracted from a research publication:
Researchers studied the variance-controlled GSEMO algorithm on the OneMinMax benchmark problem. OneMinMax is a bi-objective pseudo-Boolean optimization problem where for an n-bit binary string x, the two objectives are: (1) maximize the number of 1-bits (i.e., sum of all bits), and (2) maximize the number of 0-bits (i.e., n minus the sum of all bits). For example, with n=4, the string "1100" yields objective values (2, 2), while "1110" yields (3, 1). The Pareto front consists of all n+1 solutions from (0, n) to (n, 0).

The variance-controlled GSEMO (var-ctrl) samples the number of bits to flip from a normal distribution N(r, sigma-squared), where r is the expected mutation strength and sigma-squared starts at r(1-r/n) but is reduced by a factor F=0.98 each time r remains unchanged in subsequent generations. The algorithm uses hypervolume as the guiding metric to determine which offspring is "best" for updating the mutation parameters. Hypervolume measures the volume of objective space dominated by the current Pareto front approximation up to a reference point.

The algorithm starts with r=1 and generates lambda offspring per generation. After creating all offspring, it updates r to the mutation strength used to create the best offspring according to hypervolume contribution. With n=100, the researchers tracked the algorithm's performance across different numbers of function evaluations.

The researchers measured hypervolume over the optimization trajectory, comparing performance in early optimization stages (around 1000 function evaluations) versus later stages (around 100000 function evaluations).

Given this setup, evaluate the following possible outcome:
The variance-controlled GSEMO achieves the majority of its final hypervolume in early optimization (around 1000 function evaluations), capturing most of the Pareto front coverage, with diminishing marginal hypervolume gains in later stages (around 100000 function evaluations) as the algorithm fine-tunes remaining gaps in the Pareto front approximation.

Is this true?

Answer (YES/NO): NO